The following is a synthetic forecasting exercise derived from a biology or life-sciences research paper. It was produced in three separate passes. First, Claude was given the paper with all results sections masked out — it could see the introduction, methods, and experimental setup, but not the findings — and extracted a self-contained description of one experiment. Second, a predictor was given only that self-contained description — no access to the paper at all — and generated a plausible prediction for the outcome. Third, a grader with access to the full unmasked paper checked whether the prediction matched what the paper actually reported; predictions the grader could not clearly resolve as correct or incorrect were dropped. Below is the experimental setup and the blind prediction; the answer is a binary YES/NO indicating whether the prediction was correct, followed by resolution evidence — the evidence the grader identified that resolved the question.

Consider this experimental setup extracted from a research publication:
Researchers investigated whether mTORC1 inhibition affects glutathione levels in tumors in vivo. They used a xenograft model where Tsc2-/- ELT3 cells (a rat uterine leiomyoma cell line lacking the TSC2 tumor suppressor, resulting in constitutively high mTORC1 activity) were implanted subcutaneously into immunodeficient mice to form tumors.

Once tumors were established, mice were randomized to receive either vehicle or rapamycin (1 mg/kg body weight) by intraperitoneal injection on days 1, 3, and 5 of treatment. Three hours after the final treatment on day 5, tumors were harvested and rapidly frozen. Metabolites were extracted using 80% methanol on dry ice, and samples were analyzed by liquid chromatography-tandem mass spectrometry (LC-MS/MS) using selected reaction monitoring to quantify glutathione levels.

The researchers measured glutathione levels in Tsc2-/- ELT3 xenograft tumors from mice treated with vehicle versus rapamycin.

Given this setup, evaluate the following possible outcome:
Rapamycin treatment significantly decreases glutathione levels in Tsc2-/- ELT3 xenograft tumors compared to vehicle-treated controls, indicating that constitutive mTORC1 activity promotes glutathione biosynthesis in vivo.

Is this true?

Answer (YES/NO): YES